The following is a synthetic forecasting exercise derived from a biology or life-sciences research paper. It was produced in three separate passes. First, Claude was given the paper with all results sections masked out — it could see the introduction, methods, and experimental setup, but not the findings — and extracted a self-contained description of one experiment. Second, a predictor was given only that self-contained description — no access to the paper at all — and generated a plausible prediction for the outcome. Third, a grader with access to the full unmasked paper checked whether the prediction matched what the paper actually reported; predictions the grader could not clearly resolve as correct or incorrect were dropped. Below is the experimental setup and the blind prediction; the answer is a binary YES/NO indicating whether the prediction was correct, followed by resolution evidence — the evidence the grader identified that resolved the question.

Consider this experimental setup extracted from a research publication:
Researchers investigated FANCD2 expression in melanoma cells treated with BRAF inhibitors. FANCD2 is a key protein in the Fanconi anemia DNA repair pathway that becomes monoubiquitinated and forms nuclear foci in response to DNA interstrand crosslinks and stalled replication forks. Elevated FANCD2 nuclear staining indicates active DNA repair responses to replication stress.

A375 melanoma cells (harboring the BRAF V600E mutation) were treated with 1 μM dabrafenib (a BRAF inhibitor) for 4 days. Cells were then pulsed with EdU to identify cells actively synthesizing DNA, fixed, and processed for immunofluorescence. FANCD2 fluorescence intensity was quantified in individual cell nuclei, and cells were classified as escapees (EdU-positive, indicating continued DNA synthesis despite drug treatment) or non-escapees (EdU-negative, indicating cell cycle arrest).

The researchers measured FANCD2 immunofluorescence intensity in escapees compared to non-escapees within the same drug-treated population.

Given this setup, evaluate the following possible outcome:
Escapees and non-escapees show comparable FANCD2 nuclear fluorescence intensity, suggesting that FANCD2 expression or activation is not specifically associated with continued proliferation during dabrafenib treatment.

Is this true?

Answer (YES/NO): NO